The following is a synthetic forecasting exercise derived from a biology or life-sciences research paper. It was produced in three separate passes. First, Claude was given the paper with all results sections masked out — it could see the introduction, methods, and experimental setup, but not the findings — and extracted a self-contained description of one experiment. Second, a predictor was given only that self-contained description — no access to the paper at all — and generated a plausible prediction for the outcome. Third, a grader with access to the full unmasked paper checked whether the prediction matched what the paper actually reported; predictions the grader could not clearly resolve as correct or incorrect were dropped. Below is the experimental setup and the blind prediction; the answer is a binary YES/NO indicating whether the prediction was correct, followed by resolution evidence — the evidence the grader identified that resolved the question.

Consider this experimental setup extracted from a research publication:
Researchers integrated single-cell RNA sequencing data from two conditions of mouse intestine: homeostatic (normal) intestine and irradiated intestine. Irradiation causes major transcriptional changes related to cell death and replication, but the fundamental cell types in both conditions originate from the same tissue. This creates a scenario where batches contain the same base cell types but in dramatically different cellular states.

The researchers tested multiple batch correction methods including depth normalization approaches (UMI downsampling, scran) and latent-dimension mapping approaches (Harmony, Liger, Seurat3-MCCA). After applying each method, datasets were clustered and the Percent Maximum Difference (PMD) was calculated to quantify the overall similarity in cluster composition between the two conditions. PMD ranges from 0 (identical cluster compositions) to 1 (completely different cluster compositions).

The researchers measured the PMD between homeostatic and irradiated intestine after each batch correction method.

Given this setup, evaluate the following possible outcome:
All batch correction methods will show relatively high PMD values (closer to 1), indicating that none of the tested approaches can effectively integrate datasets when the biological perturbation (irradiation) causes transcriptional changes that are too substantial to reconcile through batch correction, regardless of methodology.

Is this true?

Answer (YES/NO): NO